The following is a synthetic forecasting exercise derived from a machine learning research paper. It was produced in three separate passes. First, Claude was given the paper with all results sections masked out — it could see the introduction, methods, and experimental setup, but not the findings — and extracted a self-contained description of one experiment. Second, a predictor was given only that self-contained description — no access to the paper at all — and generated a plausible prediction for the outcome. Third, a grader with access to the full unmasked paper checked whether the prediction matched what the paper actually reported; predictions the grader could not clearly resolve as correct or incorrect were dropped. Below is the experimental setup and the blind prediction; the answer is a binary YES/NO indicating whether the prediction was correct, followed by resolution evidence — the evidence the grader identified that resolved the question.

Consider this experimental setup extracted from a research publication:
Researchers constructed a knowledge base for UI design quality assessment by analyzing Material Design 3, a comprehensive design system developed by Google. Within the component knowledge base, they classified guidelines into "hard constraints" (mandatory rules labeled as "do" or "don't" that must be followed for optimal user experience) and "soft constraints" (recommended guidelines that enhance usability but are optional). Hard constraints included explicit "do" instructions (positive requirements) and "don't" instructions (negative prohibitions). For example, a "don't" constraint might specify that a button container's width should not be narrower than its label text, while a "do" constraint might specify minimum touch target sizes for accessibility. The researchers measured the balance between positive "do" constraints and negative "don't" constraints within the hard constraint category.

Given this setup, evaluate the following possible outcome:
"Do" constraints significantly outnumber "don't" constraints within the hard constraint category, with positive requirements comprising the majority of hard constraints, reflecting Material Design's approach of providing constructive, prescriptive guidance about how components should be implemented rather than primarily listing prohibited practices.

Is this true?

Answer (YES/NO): NO